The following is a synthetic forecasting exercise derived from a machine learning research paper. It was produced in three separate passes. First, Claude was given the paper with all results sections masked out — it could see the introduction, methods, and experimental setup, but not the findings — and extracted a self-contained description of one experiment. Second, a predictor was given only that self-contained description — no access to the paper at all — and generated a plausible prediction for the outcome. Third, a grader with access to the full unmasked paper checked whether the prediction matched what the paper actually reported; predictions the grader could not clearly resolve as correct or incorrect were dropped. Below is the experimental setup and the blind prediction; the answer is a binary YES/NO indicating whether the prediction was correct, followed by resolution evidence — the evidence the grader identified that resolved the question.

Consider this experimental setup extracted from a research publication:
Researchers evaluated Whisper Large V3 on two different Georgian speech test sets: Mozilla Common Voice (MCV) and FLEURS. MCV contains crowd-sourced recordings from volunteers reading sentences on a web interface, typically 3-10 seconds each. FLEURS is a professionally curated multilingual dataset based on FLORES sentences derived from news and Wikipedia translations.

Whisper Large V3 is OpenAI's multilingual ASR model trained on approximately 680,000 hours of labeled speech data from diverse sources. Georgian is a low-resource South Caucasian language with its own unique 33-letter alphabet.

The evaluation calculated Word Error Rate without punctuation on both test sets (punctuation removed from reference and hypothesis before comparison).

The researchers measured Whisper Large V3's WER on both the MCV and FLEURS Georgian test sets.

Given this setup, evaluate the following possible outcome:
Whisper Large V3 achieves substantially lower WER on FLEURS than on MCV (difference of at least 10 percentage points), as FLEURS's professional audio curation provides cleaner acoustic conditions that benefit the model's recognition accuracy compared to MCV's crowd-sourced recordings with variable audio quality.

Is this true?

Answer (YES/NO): NO